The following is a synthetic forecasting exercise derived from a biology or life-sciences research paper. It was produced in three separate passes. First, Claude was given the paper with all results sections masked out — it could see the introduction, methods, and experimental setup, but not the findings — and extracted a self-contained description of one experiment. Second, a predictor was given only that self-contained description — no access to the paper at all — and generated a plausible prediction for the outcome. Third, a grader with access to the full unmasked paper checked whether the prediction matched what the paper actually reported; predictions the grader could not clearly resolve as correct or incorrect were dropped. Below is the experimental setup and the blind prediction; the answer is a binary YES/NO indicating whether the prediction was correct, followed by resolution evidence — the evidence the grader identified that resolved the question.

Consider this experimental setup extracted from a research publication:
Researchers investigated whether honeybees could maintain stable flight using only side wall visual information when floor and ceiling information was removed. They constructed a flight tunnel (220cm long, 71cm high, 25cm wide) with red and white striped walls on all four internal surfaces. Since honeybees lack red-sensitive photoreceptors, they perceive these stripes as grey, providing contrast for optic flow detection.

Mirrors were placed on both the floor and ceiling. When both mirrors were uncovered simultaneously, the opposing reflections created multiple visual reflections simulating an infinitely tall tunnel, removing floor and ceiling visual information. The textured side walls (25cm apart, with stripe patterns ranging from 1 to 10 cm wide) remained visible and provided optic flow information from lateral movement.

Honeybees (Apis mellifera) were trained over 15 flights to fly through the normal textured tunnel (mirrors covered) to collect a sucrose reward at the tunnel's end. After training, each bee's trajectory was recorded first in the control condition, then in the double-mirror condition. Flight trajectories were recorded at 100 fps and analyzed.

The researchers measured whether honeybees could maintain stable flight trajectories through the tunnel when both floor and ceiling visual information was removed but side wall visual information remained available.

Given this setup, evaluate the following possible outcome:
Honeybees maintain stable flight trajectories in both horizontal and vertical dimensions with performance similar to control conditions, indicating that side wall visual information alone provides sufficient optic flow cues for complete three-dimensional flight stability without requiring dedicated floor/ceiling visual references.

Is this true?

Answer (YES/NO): NO